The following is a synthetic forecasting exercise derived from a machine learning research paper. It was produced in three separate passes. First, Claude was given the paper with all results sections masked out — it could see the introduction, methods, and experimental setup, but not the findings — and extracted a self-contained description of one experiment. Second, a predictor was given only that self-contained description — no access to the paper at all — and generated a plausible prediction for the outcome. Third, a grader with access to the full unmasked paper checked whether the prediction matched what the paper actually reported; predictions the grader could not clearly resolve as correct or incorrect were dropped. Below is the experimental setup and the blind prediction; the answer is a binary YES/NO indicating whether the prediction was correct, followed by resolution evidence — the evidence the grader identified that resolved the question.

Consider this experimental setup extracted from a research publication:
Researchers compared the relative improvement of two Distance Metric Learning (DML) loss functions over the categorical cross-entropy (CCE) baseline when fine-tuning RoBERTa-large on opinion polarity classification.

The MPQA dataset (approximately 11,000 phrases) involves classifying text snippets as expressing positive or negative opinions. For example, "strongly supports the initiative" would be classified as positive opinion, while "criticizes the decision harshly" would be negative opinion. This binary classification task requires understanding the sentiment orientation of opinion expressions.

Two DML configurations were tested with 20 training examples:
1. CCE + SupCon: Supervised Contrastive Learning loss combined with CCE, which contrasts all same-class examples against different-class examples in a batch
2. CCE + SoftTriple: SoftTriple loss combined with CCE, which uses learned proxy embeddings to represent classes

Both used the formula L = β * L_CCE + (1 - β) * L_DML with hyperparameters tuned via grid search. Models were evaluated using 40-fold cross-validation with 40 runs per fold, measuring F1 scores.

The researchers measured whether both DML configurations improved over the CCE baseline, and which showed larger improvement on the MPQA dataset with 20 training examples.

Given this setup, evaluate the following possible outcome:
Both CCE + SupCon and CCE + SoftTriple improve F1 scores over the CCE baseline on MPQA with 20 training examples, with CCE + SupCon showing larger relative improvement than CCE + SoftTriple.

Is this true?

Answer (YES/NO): NO